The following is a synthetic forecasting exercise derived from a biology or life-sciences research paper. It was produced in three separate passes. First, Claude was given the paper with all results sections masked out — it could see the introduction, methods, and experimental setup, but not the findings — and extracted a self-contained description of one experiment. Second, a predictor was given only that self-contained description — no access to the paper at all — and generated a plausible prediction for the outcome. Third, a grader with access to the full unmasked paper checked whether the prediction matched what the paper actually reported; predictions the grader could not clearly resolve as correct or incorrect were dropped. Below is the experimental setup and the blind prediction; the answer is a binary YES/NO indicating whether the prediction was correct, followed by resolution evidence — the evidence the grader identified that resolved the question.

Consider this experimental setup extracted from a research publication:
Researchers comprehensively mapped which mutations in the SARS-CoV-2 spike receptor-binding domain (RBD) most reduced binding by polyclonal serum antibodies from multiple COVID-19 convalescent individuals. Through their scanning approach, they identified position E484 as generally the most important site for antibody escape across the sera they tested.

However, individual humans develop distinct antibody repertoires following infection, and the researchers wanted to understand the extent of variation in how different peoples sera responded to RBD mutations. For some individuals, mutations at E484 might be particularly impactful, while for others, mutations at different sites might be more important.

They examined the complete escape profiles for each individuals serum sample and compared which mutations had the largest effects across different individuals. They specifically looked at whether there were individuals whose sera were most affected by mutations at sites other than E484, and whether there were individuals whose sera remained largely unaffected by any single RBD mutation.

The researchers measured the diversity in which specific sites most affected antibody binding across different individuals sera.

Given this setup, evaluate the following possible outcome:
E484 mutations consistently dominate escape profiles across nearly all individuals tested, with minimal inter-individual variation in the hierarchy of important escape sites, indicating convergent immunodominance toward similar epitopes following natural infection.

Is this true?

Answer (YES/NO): NO